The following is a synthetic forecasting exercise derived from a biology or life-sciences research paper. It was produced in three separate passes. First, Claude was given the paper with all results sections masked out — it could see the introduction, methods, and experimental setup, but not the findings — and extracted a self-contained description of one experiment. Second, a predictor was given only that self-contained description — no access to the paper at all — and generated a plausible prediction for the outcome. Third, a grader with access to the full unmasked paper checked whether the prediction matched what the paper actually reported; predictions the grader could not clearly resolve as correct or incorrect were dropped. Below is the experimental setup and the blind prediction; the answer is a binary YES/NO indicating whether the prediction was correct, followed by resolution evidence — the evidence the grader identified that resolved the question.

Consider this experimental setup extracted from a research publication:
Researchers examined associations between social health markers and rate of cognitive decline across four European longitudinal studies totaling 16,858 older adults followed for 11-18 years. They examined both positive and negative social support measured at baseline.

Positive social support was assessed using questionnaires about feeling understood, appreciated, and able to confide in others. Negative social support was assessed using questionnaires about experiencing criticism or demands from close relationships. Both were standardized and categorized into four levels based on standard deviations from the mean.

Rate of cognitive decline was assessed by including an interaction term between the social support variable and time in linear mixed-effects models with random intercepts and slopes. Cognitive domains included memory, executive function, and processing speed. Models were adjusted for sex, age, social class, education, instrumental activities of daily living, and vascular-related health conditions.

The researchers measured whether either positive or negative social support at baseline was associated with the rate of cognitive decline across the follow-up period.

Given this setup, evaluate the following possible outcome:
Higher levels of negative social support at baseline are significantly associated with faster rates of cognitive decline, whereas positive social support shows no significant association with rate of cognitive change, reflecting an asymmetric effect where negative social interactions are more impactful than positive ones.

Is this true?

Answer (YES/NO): NO